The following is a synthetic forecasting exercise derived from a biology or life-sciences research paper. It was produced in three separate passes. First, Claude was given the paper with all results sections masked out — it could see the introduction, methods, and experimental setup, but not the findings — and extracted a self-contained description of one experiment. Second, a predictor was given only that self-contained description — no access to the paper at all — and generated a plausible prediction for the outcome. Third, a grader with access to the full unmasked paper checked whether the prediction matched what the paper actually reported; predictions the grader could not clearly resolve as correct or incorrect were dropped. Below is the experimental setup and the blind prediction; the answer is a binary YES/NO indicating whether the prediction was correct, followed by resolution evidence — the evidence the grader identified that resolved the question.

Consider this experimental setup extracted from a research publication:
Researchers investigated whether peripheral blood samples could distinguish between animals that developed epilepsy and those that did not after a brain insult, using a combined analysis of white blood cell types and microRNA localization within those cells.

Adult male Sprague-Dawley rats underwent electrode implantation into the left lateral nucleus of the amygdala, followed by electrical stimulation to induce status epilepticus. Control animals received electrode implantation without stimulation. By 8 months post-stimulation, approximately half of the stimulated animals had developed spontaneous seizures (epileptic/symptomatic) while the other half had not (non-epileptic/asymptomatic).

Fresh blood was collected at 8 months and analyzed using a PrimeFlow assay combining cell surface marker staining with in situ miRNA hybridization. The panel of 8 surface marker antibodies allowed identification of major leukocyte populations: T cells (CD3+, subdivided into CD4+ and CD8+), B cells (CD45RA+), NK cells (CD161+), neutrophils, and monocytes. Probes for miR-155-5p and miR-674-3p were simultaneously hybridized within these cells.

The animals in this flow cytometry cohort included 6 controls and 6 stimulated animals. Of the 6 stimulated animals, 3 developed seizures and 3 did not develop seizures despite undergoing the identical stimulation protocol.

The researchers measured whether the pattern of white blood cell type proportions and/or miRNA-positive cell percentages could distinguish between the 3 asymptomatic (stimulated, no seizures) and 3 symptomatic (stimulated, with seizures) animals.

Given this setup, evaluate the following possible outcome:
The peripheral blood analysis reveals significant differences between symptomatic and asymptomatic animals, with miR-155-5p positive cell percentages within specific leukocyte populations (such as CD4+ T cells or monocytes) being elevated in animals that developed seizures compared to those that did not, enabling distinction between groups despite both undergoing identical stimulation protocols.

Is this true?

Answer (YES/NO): NO